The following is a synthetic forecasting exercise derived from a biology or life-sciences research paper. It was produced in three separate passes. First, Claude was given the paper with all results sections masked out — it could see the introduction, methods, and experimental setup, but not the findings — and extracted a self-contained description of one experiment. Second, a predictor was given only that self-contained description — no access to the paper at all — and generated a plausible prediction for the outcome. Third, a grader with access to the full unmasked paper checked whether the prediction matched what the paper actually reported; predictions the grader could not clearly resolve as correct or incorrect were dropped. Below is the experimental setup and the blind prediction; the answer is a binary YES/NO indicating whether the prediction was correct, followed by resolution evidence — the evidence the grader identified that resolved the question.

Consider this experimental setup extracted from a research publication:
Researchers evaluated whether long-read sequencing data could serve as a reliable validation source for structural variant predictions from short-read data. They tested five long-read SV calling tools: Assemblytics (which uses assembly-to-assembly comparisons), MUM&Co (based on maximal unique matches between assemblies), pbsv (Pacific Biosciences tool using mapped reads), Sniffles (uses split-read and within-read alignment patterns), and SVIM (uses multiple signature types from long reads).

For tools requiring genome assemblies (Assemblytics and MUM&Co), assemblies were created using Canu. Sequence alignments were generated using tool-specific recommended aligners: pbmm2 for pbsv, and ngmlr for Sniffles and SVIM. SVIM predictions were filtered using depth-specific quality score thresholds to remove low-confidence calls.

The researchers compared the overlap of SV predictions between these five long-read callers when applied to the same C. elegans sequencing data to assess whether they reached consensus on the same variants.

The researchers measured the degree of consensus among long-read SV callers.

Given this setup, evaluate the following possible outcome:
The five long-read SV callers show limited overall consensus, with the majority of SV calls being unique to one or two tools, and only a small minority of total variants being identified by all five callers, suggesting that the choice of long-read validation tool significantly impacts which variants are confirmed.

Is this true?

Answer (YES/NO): YES